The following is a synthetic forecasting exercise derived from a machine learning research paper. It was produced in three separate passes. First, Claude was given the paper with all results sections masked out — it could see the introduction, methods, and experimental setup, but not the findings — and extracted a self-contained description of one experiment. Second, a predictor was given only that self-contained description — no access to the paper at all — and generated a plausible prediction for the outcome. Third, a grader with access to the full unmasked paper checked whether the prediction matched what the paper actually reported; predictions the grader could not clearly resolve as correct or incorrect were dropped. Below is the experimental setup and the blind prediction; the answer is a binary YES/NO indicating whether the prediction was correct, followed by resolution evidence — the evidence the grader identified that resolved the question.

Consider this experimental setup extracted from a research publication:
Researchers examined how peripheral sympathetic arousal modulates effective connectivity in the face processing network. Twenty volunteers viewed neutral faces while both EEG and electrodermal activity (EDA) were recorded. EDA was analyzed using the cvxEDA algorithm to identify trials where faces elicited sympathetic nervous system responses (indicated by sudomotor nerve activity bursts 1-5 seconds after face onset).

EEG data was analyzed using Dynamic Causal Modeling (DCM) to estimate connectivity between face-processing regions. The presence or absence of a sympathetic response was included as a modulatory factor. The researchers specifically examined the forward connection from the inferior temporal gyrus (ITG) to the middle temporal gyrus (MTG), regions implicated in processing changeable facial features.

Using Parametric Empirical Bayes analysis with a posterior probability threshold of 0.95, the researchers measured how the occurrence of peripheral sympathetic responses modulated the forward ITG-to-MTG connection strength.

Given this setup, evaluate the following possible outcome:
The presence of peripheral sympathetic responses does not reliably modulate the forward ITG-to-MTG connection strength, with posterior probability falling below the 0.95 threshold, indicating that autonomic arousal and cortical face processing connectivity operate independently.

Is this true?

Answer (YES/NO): NO